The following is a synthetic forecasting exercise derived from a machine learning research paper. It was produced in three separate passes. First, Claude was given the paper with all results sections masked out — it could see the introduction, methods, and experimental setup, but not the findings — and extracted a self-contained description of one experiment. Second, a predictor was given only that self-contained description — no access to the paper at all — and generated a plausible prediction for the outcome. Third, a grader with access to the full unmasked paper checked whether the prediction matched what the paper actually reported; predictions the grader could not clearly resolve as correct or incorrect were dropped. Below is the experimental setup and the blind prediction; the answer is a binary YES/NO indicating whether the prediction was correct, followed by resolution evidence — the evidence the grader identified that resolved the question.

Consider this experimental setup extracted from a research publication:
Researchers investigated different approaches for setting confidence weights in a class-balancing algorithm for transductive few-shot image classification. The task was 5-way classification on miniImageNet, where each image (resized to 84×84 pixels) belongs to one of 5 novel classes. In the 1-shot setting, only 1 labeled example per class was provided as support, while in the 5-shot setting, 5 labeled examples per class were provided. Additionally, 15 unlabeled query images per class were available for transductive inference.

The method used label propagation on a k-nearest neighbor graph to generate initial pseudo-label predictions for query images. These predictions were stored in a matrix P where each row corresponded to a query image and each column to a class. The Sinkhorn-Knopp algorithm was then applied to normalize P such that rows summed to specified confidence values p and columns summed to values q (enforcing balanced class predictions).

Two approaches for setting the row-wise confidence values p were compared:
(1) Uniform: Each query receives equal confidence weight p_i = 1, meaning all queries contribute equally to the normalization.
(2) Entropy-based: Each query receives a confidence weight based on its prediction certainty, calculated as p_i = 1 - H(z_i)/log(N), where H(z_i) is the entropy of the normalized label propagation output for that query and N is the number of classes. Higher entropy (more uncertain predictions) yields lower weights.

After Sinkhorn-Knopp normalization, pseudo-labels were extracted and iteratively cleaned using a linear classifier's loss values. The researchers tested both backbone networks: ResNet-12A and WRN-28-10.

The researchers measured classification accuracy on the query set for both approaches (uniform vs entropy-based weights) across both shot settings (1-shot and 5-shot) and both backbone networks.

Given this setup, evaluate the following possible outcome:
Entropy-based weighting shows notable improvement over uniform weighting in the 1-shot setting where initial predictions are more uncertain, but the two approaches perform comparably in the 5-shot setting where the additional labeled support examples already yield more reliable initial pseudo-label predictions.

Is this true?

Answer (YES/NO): NO